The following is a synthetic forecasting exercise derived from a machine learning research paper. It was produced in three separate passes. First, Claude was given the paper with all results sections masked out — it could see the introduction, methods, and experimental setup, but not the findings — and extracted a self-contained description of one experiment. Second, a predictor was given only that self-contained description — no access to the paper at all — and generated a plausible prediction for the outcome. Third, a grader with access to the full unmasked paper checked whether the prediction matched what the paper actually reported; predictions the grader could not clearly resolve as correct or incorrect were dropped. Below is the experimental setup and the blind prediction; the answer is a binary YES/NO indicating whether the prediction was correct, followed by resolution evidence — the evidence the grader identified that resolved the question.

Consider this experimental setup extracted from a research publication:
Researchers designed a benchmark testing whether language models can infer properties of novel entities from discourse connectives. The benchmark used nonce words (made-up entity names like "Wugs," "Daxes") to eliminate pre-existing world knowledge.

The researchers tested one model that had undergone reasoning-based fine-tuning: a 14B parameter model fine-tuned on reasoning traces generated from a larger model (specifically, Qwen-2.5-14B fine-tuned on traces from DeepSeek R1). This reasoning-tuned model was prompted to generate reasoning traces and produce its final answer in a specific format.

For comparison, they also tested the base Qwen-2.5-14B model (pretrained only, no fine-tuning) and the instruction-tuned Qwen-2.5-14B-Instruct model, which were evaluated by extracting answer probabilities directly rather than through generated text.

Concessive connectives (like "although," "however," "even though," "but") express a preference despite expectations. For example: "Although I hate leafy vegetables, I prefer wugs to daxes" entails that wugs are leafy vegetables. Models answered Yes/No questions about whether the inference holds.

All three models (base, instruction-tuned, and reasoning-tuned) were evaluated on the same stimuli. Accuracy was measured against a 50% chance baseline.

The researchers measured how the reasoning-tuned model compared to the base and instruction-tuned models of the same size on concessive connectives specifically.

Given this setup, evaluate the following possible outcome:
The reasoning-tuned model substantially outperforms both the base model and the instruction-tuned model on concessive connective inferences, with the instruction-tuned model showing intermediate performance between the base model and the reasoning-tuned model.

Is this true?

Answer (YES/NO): NO